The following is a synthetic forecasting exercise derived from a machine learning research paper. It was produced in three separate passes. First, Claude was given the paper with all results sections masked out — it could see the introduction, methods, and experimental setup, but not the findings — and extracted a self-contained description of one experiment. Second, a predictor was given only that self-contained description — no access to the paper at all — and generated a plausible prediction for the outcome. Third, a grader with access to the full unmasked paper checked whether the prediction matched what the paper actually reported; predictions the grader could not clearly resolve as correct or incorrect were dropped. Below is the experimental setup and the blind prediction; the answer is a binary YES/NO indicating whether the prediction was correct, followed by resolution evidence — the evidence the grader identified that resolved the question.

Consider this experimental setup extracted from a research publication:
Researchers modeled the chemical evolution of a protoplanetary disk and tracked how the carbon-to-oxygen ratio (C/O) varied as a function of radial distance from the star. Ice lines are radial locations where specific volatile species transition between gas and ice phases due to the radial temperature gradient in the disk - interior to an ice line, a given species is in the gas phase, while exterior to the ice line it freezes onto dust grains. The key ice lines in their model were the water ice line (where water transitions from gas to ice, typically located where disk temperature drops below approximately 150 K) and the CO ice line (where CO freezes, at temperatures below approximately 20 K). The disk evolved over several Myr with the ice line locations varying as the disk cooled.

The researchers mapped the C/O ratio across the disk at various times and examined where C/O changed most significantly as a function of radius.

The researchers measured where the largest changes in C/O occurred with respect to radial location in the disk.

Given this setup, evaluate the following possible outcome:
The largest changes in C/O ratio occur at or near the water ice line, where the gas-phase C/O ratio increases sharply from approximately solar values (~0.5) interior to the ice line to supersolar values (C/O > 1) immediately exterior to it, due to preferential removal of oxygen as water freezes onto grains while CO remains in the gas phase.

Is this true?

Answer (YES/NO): NO